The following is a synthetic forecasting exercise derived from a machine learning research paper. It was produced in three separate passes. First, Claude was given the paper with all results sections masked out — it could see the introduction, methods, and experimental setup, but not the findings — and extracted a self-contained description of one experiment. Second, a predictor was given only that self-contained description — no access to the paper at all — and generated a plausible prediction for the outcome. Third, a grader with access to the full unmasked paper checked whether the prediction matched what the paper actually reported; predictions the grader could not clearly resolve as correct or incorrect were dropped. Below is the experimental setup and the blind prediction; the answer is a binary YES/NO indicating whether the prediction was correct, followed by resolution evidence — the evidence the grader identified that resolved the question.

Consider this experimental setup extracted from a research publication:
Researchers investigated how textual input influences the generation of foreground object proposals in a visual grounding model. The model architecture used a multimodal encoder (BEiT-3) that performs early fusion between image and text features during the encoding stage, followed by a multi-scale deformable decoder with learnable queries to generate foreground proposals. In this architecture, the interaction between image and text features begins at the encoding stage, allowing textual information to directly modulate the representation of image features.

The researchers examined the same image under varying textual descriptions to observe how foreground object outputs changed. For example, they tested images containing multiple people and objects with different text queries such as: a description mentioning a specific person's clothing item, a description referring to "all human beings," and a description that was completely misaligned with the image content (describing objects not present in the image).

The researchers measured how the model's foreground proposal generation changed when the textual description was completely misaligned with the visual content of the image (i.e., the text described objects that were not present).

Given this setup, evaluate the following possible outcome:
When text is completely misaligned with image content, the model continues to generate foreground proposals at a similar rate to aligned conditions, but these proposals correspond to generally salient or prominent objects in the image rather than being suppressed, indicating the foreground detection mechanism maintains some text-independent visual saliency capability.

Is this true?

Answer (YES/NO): NO